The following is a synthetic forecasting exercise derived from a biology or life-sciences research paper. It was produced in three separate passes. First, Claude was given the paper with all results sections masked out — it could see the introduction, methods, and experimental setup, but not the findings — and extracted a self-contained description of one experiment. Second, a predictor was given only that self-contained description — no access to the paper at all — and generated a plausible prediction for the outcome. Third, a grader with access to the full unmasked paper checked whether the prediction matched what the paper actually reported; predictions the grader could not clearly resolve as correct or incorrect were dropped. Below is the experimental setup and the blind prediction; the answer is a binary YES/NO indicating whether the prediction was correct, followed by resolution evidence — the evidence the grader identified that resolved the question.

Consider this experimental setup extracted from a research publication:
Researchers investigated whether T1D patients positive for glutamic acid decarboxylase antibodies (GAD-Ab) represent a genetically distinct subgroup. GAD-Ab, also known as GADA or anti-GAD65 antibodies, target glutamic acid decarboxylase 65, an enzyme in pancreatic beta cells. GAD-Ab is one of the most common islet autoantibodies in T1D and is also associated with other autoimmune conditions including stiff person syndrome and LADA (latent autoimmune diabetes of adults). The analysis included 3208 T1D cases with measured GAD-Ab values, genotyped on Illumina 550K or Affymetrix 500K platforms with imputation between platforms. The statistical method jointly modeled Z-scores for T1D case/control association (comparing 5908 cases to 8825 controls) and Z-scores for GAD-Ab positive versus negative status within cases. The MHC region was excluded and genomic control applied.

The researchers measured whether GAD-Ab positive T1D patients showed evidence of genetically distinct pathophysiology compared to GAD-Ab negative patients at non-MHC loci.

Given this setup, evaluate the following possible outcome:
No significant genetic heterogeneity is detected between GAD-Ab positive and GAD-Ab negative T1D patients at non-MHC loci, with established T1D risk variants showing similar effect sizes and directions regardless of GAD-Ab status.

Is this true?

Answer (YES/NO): YES